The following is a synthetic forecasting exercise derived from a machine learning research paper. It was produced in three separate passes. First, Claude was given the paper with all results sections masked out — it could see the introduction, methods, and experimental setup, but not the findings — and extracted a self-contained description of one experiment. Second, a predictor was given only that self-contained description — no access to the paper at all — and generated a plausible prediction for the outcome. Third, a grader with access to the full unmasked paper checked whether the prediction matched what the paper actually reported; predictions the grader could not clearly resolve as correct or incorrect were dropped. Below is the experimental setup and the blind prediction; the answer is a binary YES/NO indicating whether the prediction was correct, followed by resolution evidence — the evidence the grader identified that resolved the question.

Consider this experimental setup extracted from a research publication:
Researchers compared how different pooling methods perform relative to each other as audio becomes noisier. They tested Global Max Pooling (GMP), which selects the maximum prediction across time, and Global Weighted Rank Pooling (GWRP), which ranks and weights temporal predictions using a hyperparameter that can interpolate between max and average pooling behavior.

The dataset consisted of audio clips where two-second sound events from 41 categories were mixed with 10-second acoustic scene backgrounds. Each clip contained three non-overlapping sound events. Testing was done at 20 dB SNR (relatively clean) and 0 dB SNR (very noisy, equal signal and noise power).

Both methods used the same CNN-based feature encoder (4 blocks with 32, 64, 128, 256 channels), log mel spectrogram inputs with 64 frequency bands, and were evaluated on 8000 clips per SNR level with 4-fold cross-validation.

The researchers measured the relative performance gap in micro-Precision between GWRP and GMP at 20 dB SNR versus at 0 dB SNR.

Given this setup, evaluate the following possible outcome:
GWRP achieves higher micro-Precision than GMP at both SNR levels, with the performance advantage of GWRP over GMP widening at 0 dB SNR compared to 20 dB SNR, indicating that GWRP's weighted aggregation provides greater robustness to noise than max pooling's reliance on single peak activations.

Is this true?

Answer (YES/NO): NO